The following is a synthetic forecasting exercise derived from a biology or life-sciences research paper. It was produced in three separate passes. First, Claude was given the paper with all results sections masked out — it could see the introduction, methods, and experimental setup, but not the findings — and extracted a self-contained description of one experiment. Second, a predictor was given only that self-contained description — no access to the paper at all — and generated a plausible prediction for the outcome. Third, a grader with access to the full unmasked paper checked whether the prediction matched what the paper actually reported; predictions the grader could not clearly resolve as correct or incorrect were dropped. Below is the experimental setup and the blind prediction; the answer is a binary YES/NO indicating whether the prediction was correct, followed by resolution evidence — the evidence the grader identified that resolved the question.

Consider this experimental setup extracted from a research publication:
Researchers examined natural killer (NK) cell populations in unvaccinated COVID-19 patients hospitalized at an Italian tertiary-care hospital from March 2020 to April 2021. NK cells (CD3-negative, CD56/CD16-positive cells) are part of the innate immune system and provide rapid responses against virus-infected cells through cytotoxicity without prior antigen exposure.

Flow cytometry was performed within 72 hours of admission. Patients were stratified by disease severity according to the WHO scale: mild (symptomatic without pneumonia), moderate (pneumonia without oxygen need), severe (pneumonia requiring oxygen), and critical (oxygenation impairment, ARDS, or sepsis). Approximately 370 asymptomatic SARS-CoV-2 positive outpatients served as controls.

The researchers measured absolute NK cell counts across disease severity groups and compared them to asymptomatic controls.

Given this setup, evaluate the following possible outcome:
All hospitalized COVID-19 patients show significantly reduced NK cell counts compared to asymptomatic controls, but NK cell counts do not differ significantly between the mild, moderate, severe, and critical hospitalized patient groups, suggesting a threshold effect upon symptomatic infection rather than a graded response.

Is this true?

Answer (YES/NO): NO